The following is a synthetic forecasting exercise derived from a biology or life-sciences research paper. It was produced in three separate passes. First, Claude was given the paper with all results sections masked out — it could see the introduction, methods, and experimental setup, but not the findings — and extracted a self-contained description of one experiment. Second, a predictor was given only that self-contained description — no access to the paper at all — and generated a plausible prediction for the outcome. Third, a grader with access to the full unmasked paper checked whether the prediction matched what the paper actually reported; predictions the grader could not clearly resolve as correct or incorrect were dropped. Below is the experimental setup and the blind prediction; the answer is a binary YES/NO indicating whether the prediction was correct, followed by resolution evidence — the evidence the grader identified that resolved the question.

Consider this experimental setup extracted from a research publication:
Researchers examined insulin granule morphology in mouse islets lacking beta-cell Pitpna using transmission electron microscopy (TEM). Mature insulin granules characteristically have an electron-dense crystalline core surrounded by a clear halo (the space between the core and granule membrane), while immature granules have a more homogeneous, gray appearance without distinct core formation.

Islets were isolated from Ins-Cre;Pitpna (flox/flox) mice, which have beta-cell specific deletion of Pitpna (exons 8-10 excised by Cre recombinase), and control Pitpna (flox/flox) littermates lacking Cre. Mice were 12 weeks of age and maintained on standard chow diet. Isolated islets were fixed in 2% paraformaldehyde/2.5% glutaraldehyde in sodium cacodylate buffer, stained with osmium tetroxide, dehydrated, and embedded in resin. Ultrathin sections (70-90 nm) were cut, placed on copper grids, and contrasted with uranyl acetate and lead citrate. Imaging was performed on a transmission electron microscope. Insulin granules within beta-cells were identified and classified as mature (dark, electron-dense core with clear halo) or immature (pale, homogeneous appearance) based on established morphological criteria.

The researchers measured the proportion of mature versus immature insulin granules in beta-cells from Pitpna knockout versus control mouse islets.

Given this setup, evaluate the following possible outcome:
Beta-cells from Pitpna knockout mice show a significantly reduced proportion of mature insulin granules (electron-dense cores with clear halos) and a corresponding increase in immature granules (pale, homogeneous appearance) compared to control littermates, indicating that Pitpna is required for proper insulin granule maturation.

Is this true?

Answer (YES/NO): YES